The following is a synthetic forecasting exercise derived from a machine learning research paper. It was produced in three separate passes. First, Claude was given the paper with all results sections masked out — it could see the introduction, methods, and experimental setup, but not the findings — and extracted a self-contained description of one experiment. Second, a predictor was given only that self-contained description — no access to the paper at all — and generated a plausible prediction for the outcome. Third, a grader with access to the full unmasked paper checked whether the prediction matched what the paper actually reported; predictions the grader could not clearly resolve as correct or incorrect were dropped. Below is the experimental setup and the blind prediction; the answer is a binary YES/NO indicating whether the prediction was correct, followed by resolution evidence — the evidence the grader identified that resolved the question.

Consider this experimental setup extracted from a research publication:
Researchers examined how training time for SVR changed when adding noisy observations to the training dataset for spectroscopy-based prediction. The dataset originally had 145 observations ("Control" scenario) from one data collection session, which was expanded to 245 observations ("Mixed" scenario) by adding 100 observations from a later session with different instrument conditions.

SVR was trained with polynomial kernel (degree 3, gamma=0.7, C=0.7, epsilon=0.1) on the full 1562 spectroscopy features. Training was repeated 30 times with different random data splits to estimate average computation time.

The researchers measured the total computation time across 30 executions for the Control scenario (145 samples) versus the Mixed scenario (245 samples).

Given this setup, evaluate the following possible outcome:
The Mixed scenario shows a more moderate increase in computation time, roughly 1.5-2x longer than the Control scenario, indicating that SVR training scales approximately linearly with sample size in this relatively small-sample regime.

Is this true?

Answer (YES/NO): NO